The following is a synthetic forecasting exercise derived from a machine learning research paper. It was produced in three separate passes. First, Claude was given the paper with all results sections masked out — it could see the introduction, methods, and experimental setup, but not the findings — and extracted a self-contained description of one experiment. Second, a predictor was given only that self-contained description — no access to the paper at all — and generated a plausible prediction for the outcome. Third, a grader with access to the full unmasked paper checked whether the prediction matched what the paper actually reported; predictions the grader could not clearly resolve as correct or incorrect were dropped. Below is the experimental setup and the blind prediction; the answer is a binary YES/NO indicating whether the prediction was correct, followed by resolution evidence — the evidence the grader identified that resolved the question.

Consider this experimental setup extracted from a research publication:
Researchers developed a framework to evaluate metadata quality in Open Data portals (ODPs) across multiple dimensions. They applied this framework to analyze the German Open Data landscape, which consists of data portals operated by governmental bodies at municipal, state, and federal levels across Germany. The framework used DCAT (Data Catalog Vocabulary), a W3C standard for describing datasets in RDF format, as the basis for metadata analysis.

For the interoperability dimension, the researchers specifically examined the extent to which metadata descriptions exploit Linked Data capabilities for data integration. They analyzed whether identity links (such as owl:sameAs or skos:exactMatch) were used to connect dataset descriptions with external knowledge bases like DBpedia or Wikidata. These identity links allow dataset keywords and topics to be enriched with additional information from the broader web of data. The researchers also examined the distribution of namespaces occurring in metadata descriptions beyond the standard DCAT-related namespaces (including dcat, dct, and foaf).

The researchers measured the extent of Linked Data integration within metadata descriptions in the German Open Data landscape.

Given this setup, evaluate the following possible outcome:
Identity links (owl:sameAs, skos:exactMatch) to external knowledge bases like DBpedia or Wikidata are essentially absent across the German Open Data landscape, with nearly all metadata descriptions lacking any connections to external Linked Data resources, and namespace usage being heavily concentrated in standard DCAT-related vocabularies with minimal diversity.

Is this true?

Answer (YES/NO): YES